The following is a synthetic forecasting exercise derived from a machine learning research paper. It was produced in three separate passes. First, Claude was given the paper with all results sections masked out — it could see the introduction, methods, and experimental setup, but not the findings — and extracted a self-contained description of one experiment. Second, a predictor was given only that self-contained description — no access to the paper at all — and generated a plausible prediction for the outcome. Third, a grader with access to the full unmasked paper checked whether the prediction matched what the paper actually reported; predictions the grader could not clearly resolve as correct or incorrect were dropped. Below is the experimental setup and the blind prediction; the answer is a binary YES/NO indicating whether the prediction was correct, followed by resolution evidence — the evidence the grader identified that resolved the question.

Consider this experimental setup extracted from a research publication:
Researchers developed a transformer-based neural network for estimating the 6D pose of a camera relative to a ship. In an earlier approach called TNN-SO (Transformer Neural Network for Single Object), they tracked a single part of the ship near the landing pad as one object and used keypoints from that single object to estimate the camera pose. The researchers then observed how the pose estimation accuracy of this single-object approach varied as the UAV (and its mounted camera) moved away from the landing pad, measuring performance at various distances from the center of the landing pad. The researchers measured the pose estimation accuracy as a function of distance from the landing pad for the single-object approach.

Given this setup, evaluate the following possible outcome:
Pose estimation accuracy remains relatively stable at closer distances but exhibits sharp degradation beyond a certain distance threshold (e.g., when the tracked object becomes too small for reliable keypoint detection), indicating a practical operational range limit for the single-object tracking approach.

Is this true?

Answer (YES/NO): YES